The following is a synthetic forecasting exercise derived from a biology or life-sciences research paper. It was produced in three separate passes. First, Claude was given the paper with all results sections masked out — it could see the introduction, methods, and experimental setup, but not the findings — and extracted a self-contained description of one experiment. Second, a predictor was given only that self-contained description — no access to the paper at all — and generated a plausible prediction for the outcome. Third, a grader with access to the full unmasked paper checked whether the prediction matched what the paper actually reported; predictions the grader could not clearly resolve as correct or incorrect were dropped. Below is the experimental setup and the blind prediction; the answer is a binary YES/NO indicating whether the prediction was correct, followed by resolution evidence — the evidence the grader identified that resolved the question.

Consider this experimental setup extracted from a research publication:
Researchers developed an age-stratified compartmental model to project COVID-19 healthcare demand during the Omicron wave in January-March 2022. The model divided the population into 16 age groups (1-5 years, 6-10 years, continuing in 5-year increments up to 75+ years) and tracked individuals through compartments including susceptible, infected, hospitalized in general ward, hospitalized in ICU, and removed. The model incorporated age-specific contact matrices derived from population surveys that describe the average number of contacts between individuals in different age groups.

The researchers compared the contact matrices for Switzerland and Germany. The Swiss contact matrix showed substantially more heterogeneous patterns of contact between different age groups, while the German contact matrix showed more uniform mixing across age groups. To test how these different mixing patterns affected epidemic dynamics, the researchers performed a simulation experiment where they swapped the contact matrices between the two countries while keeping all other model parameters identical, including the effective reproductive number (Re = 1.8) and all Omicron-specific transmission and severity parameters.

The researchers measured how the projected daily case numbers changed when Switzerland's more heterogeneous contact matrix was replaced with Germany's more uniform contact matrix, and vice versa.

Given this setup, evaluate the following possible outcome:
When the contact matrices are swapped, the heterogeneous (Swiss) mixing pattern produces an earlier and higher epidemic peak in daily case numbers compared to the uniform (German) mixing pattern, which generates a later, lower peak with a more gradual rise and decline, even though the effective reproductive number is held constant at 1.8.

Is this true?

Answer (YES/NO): NO